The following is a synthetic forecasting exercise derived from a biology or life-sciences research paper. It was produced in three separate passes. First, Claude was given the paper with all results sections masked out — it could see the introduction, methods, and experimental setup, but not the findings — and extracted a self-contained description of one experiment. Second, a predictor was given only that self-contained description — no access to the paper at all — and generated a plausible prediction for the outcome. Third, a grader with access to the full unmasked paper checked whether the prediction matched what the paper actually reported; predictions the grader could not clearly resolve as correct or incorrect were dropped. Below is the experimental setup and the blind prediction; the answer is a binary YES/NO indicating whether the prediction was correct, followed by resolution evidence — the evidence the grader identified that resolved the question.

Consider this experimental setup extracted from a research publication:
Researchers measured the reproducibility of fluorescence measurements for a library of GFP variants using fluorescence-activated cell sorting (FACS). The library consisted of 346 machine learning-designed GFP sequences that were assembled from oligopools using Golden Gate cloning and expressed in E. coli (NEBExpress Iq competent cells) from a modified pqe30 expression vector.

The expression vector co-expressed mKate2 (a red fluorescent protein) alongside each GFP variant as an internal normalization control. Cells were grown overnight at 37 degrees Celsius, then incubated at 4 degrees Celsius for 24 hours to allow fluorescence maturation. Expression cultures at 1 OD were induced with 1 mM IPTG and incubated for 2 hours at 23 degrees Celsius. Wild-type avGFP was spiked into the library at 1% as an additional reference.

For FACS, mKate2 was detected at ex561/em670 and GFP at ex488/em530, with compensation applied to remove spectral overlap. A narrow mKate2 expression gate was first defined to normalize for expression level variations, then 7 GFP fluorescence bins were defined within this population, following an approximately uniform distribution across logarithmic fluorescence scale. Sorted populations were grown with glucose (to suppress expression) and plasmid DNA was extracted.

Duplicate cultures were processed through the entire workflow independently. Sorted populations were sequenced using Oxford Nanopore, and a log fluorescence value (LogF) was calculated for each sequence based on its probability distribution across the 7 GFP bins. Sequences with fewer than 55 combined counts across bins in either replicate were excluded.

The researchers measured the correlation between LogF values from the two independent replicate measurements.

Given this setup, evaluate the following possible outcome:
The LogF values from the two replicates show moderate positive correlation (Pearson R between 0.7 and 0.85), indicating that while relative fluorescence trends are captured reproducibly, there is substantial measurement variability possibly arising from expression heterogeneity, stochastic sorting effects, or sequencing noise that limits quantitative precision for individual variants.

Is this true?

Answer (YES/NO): NO